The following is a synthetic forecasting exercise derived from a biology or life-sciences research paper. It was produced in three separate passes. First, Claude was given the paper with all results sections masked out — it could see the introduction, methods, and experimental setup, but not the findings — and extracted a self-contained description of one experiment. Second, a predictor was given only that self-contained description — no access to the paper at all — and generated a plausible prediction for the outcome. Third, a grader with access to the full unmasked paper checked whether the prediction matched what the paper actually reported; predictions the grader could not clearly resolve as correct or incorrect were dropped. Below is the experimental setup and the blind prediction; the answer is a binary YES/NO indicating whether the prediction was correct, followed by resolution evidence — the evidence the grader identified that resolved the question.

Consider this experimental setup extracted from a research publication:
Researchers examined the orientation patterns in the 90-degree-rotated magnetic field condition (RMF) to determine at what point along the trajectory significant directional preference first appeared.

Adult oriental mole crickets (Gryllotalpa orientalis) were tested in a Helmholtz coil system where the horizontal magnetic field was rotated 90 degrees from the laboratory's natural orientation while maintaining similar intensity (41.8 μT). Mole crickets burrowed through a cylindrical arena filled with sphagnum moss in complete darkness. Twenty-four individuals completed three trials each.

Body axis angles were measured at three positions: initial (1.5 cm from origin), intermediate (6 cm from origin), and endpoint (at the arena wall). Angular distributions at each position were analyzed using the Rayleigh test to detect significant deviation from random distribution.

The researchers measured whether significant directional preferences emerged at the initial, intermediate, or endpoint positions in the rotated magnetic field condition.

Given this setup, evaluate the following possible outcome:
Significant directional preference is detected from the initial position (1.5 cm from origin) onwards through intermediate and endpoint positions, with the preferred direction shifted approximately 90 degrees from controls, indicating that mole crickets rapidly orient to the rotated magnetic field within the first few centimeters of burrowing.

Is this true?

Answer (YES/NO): NO